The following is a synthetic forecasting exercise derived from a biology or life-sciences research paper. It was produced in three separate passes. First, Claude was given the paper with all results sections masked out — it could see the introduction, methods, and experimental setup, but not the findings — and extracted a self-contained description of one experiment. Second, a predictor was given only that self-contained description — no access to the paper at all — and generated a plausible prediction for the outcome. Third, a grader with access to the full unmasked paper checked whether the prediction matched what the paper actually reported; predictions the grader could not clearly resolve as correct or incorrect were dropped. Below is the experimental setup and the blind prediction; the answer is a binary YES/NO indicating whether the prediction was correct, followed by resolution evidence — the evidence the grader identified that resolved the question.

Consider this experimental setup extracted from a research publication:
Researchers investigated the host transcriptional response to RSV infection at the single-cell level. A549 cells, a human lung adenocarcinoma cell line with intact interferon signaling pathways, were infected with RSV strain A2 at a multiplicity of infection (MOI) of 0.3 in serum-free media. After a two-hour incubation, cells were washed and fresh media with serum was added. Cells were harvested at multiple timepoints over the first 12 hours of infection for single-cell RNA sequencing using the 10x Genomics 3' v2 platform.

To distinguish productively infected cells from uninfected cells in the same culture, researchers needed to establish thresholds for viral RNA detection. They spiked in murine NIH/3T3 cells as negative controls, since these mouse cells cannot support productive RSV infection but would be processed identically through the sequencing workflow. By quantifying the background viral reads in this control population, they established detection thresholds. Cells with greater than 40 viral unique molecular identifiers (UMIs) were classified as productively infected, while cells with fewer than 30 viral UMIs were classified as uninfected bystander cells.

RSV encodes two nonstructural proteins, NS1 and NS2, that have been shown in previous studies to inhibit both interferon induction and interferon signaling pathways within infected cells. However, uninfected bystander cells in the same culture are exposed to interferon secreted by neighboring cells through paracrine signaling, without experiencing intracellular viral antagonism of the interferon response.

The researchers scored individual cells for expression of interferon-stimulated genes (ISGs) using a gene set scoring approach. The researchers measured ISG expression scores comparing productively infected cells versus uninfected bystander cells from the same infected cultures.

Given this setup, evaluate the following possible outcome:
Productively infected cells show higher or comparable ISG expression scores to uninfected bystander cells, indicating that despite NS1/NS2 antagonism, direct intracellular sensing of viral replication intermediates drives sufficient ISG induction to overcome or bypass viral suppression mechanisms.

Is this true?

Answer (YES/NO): NO